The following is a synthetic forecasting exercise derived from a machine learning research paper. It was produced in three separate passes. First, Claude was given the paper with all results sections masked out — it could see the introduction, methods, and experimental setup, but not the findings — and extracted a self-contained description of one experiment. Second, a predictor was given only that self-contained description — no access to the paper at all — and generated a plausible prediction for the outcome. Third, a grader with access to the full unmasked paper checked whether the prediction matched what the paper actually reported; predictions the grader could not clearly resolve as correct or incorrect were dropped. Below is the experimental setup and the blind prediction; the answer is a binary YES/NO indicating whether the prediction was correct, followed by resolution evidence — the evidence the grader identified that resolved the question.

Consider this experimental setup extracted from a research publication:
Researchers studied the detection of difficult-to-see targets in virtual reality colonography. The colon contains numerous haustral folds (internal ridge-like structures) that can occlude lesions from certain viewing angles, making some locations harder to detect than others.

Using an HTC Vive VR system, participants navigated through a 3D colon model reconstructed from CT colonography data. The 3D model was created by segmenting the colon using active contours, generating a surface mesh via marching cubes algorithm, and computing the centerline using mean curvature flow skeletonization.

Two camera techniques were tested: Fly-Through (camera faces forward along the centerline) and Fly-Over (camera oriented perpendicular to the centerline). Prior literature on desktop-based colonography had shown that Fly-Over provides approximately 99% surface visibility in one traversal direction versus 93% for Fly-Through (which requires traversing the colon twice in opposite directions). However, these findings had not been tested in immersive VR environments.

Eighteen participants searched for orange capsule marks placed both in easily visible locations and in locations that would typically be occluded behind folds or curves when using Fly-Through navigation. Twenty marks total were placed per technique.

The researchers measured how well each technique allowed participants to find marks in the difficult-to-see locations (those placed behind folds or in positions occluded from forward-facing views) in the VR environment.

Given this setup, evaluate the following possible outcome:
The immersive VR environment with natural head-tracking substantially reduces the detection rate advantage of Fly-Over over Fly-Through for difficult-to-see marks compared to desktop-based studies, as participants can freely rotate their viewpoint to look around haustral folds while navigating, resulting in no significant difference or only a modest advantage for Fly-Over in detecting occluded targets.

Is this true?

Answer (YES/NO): YES